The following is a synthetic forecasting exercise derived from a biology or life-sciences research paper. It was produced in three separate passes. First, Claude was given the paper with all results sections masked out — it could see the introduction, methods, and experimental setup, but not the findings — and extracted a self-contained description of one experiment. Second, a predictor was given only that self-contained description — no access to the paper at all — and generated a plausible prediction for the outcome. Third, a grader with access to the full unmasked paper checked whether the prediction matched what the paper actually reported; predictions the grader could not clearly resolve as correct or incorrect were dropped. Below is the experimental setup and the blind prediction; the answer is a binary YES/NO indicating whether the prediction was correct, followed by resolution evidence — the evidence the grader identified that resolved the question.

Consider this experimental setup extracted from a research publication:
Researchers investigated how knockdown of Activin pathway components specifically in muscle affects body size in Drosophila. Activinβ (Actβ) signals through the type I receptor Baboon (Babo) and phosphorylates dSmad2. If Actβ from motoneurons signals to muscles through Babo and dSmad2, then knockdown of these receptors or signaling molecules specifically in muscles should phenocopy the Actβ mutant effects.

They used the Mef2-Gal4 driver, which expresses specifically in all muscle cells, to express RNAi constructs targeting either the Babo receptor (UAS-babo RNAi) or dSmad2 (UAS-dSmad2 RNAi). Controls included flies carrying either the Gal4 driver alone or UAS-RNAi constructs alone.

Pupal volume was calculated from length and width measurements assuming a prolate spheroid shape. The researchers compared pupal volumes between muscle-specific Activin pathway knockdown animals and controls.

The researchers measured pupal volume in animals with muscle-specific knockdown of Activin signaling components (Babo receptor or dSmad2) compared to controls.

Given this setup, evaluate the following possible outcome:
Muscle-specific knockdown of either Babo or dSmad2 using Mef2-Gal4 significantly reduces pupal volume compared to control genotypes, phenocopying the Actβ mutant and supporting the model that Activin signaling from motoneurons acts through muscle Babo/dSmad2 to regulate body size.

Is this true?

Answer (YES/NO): YES